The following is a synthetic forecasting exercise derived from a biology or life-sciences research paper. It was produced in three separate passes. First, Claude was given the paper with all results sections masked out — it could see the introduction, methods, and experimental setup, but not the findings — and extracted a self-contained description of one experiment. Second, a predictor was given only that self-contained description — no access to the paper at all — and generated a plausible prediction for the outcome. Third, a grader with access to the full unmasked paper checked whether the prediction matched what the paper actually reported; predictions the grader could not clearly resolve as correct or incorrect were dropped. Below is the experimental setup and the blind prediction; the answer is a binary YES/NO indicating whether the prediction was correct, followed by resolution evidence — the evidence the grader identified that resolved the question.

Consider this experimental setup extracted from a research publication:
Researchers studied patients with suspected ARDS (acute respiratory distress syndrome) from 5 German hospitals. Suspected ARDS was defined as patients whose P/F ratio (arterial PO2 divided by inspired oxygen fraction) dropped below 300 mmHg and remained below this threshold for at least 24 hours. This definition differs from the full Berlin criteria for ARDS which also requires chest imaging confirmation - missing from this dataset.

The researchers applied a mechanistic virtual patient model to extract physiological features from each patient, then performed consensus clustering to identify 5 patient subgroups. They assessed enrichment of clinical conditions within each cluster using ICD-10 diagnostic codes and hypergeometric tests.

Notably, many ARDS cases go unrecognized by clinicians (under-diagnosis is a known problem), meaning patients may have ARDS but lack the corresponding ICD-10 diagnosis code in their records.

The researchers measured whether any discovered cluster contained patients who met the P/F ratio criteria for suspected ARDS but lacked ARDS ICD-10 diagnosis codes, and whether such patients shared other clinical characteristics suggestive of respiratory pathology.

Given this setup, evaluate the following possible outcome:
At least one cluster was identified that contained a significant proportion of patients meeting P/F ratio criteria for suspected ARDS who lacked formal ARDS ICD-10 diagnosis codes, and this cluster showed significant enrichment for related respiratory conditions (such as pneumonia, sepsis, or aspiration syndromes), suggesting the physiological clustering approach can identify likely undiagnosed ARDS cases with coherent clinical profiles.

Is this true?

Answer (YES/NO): NO